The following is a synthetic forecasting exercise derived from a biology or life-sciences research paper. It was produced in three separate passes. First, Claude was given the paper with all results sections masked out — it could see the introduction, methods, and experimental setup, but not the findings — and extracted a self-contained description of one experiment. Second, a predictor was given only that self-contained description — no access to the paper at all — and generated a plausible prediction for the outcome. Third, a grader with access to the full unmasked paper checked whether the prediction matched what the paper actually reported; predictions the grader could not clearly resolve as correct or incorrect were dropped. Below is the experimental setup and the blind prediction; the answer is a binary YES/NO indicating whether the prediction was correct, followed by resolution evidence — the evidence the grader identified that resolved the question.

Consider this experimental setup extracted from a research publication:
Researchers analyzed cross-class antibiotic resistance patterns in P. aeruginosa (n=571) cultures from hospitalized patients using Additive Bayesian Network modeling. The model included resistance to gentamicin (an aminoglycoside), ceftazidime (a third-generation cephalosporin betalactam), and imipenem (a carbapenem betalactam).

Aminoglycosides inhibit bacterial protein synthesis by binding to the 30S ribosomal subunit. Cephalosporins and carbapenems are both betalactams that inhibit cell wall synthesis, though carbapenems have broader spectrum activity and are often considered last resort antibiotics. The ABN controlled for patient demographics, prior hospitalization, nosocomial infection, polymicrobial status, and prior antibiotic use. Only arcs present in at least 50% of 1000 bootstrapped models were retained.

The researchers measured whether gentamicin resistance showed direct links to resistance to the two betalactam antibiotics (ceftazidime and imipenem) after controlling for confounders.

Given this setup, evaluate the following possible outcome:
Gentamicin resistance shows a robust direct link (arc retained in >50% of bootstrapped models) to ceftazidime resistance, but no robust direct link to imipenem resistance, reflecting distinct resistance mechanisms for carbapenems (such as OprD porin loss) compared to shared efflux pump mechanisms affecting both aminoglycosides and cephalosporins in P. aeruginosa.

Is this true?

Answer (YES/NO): NO